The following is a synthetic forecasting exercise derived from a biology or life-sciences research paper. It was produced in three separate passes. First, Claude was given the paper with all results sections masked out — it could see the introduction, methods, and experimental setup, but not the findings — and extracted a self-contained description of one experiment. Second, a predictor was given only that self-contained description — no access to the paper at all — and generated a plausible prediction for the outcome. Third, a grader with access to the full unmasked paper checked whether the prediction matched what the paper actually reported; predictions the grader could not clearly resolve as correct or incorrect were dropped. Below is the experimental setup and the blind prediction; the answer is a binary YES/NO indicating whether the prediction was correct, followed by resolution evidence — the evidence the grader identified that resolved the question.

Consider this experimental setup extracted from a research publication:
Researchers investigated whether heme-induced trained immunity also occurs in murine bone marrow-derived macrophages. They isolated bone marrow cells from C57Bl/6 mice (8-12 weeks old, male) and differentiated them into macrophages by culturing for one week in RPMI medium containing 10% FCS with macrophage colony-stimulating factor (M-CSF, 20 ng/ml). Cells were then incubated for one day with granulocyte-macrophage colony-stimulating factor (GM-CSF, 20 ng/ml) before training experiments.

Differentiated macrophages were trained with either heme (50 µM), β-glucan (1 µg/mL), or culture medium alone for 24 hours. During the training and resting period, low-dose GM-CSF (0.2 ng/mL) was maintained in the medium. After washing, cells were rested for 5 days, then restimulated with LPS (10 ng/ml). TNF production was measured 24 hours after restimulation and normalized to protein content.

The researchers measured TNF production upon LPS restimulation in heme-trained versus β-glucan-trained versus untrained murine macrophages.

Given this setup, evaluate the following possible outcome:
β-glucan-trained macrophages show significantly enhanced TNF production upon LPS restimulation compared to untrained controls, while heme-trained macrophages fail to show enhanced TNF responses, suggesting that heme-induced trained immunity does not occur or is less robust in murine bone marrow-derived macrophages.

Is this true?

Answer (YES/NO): NO